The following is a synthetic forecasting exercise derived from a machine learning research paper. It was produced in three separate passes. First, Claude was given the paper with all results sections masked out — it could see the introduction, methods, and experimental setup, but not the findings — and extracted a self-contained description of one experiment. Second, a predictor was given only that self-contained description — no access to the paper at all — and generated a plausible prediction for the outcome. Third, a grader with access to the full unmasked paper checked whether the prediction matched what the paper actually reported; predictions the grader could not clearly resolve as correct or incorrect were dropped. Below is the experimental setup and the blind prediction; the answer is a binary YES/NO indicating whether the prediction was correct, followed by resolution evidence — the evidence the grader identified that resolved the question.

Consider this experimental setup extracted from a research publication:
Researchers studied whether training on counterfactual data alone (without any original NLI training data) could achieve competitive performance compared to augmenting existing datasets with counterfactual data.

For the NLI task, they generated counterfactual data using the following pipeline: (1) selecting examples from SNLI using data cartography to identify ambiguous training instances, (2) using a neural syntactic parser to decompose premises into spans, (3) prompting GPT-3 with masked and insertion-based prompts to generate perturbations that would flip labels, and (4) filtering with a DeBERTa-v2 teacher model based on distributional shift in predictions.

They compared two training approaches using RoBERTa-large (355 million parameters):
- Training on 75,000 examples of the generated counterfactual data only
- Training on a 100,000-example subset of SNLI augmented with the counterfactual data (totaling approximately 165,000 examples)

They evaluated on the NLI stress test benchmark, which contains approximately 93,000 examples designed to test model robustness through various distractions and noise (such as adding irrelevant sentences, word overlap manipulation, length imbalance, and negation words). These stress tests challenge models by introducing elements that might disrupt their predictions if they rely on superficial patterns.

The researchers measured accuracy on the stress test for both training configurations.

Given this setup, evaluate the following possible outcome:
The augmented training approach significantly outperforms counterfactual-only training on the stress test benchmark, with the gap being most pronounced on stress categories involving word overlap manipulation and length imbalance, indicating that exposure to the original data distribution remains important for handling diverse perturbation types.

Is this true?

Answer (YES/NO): NO